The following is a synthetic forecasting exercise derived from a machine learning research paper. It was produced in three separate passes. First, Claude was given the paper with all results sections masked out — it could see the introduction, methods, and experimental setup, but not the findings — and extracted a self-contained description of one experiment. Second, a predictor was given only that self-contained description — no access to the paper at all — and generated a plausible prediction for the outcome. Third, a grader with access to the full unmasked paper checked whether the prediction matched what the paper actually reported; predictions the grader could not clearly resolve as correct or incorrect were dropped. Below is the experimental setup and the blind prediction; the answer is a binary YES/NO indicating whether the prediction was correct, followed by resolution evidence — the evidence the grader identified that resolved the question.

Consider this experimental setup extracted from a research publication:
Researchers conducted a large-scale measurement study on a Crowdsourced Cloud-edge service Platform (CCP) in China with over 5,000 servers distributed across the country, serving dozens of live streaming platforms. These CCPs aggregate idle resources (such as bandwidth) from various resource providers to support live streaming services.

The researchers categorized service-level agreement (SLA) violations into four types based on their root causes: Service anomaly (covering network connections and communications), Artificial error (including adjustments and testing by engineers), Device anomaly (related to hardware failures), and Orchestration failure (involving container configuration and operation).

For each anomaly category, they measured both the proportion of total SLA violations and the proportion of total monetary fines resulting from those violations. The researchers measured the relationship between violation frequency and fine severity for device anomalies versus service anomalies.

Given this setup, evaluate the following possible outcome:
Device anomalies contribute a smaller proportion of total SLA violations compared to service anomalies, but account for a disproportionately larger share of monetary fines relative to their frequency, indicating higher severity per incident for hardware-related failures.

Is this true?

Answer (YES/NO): YES